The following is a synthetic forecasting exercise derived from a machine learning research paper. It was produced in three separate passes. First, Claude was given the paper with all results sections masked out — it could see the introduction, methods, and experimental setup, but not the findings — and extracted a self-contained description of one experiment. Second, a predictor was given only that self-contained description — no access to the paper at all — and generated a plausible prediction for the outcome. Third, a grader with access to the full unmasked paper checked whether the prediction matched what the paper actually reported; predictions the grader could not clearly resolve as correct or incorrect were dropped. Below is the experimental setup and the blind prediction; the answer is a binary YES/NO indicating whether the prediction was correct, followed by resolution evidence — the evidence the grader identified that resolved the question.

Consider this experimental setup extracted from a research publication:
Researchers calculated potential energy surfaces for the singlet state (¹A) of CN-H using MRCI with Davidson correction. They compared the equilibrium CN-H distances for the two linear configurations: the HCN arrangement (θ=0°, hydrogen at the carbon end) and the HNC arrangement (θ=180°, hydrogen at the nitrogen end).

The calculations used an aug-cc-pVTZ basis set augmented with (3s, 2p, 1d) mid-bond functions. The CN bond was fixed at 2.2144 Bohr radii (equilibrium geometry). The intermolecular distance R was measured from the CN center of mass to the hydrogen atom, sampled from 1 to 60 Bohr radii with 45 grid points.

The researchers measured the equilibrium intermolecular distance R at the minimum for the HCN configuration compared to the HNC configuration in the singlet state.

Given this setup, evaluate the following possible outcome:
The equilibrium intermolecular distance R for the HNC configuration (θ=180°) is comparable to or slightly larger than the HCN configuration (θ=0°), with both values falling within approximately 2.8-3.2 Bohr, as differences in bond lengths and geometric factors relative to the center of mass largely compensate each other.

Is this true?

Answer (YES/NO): NO